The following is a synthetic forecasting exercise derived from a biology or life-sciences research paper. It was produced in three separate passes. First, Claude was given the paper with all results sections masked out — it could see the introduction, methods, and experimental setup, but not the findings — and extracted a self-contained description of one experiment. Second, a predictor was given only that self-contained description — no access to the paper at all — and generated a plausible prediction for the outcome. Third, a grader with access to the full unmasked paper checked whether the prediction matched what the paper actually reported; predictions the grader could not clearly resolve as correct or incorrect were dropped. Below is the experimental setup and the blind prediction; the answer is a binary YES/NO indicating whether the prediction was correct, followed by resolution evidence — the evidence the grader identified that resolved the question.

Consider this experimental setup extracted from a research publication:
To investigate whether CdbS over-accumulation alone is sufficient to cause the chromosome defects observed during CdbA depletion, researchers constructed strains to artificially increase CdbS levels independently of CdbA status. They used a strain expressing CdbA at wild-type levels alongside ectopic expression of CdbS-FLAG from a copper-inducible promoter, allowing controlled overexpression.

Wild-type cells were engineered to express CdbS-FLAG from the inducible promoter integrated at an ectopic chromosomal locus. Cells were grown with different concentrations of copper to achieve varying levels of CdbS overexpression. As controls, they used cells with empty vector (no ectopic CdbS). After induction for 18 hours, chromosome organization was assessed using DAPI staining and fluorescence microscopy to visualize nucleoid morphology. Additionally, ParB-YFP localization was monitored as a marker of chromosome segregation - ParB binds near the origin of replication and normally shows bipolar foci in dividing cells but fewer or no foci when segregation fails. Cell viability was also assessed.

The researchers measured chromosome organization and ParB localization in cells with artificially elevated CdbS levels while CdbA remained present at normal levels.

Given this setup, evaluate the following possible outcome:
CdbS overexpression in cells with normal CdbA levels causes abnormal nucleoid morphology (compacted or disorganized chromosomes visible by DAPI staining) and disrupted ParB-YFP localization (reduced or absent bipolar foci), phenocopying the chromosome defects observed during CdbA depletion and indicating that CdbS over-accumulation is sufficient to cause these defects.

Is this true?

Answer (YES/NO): YES